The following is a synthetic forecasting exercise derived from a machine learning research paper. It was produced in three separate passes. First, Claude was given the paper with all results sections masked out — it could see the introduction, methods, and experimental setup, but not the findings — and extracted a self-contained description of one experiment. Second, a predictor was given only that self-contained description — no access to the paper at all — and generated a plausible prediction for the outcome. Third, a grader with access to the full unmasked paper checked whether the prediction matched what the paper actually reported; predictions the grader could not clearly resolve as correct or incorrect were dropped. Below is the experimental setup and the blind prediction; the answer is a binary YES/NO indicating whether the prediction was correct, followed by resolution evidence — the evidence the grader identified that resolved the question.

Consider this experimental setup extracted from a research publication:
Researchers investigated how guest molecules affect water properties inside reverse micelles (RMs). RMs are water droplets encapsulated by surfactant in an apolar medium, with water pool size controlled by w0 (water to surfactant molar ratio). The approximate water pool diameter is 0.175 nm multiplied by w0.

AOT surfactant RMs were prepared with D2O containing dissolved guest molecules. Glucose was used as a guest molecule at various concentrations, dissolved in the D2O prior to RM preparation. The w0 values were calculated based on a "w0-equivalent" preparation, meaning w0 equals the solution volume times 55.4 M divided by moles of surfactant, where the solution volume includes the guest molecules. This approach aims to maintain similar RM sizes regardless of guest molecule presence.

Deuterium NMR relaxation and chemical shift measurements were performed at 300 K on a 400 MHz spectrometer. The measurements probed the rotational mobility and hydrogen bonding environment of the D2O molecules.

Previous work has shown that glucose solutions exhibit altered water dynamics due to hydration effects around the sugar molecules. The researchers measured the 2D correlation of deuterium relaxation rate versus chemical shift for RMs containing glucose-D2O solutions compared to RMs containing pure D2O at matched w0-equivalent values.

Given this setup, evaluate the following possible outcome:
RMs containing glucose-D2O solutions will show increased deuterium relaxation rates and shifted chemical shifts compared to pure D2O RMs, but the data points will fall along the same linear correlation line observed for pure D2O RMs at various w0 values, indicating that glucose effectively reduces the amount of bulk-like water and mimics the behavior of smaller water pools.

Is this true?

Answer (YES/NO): NO